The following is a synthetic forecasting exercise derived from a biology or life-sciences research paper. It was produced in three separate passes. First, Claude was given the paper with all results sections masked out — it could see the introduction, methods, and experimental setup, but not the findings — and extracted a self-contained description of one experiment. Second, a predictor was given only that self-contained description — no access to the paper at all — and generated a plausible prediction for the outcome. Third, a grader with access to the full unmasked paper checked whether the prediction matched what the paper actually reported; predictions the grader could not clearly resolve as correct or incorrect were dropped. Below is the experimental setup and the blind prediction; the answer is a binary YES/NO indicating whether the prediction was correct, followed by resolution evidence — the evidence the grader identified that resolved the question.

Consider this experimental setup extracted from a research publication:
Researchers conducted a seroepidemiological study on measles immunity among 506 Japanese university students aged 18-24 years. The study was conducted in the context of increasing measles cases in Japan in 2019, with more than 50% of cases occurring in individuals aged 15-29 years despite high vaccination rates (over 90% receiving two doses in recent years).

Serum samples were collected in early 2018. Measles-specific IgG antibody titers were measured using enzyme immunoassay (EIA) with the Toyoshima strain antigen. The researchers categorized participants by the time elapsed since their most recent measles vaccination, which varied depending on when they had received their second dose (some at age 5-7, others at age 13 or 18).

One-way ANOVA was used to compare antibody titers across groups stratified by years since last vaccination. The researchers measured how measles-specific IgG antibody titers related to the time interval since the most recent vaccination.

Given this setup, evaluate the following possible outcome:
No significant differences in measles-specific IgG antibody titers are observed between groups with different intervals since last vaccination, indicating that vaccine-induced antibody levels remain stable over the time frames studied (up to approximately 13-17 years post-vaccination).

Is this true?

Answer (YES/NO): NO